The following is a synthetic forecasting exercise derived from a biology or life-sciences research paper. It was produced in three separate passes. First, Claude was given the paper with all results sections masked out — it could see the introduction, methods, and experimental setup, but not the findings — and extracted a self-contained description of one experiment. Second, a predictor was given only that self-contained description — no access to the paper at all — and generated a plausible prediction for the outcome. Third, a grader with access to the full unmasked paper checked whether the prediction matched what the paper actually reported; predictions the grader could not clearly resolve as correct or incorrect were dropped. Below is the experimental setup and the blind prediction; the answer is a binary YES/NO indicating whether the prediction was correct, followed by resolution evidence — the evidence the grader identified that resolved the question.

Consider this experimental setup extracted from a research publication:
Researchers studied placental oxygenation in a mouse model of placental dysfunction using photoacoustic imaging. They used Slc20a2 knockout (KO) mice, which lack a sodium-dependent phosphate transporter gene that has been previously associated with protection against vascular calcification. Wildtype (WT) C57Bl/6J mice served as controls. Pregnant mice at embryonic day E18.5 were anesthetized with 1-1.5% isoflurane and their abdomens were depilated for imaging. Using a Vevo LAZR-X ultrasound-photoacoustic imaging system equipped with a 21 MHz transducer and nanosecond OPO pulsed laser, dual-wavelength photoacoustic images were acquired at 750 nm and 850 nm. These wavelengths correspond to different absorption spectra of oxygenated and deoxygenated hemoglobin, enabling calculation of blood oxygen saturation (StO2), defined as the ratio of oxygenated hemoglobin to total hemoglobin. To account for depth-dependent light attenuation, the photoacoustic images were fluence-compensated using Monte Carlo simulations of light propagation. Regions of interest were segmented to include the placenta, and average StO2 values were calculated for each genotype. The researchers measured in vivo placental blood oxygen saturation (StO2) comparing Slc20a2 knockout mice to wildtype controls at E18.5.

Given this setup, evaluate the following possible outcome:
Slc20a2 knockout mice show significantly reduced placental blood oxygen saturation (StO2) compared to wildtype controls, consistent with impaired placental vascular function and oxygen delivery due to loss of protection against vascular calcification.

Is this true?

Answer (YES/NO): YES